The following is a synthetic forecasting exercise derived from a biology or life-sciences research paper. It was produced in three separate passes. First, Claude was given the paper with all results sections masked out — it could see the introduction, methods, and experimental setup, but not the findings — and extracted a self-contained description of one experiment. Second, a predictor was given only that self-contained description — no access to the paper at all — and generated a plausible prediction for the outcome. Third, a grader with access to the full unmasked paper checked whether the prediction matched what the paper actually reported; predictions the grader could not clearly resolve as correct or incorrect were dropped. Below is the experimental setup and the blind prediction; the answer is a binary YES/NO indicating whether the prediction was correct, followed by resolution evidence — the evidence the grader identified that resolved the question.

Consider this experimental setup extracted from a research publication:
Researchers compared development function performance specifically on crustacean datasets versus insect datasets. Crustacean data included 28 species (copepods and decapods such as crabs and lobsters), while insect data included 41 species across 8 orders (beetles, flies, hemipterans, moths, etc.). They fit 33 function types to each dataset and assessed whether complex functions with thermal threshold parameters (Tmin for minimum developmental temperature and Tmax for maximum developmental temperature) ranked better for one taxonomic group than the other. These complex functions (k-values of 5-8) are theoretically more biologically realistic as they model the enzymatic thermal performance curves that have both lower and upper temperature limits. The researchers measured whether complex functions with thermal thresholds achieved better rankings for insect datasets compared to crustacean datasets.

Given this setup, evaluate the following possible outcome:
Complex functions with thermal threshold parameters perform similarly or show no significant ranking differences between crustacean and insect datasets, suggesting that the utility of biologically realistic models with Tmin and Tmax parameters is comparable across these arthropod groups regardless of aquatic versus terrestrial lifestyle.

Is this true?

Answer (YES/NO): NO